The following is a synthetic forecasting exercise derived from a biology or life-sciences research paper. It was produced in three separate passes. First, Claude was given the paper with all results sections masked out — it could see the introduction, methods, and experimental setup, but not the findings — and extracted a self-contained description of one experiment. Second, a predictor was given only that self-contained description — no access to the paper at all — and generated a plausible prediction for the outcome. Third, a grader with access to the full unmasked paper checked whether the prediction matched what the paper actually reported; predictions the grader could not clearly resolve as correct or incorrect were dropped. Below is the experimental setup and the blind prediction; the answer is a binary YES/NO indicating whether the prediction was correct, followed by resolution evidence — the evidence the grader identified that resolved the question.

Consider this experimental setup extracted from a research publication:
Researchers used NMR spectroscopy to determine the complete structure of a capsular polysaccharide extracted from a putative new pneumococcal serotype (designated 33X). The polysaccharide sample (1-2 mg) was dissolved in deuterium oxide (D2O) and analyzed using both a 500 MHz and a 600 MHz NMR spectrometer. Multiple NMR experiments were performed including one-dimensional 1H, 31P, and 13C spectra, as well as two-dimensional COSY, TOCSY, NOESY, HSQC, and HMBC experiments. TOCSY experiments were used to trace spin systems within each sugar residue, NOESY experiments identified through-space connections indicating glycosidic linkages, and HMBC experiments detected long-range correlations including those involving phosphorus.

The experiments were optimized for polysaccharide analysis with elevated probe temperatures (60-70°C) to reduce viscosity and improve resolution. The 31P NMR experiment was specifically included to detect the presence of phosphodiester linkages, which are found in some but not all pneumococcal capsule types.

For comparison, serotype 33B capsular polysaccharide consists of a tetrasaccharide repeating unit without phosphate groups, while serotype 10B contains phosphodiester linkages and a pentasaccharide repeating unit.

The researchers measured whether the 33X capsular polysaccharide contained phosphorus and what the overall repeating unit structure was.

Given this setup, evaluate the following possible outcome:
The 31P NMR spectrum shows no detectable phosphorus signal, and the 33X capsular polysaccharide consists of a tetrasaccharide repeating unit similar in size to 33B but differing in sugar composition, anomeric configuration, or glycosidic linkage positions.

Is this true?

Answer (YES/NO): NO